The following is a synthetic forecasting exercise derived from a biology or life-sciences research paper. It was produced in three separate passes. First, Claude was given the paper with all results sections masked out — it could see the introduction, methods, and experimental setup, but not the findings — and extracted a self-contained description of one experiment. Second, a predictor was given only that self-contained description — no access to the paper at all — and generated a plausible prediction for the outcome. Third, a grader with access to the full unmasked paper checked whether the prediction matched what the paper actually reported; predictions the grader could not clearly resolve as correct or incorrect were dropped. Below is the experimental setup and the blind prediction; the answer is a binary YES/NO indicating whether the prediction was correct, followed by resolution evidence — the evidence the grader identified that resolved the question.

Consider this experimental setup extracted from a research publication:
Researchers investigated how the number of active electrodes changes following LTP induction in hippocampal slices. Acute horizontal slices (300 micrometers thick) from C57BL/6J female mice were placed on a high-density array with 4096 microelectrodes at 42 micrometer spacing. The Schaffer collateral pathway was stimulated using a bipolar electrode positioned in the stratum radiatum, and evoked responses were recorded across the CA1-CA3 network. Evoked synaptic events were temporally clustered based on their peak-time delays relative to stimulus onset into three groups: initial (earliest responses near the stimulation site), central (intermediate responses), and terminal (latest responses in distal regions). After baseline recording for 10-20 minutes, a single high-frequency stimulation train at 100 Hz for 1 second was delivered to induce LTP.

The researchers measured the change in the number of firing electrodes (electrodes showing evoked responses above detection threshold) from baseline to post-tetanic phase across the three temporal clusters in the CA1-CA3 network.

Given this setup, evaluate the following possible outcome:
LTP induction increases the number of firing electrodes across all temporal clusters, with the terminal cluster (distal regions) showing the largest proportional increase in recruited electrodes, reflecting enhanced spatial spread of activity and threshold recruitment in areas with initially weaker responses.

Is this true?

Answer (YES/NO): YES